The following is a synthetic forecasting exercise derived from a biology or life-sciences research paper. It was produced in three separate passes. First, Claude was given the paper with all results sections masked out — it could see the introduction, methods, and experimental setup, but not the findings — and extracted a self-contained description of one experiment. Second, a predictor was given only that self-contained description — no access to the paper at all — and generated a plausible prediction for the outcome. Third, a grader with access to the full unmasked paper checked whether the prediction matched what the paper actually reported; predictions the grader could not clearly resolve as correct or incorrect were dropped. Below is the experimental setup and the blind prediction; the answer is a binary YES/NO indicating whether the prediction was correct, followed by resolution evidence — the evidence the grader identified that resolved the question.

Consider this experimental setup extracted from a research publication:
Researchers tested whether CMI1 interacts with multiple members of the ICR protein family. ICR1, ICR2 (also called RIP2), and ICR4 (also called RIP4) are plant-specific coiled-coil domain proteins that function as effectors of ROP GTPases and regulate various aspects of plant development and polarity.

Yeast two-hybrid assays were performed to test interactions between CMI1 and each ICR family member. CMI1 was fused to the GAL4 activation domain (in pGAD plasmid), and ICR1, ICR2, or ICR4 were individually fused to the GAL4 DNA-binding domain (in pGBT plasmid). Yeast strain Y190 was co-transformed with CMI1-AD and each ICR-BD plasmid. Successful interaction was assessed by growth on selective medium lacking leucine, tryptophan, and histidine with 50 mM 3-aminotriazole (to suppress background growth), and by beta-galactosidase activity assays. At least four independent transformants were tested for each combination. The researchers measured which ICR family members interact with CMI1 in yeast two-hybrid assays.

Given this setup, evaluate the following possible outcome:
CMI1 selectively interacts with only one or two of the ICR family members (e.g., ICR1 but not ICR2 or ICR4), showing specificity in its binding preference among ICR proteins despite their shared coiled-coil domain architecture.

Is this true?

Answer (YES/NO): YES